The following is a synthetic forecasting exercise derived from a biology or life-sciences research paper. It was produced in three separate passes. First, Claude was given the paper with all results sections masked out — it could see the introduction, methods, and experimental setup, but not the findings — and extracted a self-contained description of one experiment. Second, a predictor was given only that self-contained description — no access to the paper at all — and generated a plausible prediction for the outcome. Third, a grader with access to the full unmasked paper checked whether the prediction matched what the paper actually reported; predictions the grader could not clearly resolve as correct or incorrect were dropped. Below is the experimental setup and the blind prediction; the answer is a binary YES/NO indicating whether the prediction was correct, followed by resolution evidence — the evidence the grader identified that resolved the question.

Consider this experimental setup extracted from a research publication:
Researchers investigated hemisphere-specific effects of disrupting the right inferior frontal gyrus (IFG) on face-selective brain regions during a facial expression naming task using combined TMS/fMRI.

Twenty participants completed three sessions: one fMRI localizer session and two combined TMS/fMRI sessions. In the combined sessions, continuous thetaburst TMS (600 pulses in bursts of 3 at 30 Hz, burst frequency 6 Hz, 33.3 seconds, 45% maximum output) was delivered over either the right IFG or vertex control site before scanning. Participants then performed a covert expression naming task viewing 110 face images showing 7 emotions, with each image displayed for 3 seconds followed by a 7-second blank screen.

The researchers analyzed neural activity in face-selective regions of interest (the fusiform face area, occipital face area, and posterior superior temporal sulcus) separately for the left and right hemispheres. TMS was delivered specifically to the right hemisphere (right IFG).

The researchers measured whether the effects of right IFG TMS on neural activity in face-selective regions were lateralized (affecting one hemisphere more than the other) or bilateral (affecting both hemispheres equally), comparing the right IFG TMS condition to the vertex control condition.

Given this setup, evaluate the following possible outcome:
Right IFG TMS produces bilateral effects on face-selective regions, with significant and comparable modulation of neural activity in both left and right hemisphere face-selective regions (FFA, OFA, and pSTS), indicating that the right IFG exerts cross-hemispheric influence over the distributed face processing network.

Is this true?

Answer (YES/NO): YES